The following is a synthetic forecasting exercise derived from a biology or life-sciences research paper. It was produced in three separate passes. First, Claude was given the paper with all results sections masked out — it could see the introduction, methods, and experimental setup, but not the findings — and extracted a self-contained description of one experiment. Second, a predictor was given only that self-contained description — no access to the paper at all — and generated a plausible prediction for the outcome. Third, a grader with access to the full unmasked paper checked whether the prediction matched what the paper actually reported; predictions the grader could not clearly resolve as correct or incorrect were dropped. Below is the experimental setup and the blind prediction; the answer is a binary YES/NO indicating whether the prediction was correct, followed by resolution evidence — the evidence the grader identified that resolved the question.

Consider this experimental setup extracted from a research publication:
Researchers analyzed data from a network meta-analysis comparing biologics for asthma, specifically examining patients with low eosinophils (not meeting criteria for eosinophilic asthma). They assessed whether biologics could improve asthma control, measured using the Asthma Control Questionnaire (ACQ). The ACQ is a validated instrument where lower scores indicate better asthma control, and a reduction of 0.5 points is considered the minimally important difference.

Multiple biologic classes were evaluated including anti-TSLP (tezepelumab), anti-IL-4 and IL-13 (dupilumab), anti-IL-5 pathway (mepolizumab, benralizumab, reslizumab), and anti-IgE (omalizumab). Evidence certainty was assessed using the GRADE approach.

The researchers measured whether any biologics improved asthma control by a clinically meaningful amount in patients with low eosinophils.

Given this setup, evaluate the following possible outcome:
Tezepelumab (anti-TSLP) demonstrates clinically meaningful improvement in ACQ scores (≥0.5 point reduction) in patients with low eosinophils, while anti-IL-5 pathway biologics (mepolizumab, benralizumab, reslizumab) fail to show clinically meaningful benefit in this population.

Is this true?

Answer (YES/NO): NO